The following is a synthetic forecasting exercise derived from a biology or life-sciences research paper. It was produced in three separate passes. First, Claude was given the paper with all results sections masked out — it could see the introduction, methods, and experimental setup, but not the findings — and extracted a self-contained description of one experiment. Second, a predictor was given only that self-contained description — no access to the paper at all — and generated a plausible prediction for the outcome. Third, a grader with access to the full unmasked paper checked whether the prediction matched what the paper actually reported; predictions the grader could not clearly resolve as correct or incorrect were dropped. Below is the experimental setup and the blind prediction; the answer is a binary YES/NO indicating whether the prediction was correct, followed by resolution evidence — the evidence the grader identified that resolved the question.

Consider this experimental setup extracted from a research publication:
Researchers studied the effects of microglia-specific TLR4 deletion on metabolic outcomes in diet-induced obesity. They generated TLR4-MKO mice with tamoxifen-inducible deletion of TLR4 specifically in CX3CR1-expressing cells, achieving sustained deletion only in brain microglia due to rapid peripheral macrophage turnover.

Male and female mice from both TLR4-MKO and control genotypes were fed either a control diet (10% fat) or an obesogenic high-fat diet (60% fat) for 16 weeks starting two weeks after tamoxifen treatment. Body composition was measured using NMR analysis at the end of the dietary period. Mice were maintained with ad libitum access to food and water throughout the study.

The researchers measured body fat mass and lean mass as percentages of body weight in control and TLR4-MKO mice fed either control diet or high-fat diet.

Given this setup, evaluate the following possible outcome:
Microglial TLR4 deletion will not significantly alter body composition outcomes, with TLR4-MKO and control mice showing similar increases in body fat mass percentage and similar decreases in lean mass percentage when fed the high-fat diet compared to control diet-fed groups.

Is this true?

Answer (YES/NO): NO